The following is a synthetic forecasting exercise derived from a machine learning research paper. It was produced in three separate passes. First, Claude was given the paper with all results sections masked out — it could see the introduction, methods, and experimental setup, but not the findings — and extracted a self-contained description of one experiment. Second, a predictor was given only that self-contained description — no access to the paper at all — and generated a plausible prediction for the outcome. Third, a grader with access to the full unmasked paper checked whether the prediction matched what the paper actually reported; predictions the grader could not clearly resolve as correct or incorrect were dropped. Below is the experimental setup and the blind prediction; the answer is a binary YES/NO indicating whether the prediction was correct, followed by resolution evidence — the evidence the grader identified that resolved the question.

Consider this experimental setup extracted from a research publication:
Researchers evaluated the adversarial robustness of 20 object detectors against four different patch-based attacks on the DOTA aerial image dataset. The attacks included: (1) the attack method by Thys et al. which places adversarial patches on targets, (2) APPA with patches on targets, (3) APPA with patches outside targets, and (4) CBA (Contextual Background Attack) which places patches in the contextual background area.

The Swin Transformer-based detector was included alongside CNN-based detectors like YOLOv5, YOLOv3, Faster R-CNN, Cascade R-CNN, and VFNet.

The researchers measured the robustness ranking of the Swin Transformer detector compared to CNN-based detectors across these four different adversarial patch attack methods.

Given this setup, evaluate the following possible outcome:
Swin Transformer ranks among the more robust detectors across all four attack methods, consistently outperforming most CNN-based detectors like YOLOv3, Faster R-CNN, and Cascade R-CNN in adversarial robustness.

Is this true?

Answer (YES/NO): NO